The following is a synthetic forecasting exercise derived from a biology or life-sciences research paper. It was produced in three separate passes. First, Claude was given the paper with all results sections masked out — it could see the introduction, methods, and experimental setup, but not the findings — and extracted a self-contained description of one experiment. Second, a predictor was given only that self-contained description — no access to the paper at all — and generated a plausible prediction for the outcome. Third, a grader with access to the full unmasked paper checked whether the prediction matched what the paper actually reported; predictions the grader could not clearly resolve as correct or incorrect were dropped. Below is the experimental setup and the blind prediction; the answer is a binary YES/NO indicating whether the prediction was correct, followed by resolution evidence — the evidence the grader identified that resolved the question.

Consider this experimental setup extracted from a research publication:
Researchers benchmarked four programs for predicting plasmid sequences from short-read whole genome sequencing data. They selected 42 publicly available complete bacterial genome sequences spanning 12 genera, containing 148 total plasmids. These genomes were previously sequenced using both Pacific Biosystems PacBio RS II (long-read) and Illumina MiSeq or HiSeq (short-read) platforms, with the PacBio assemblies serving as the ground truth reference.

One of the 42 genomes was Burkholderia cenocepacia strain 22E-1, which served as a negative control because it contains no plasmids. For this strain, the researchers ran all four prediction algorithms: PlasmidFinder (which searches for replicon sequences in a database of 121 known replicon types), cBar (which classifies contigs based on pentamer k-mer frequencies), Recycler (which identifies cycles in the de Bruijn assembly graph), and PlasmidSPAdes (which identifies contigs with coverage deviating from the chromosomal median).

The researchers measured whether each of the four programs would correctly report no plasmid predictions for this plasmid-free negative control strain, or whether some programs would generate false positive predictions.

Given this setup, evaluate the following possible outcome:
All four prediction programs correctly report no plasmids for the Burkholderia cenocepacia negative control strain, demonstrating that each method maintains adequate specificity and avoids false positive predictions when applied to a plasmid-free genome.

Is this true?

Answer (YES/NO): NO